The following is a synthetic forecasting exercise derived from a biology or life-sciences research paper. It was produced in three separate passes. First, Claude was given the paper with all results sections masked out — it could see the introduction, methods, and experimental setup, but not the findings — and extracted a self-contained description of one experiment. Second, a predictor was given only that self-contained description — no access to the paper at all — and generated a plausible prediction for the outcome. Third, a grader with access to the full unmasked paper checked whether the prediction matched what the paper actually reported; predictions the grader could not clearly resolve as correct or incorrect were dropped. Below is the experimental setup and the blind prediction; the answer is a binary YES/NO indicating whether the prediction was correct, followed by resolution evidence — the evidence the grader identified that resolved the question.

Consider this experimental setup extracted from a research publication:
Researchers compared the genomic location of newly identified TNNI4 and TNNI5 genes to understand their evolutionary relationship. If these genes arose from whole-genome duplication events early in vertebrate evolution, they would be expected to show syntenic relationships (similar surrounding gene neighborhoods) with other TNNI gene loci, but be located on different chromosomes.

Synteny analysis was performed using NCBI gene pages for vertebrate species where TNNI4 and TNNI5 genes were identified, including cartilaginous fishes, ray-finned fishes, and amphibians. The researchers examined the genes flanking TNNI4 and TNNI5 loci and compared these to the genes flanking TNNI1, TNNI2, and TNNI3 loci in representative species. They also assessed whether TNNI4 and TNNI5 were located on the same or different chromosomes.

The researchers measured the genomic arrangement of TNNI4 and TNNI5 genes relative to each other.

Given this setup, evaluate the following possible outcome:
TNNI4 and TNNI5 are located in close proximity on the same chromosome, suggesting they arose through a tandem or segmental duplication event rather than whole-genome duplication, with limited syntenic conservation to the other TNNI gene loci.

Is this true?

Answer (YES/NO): NO